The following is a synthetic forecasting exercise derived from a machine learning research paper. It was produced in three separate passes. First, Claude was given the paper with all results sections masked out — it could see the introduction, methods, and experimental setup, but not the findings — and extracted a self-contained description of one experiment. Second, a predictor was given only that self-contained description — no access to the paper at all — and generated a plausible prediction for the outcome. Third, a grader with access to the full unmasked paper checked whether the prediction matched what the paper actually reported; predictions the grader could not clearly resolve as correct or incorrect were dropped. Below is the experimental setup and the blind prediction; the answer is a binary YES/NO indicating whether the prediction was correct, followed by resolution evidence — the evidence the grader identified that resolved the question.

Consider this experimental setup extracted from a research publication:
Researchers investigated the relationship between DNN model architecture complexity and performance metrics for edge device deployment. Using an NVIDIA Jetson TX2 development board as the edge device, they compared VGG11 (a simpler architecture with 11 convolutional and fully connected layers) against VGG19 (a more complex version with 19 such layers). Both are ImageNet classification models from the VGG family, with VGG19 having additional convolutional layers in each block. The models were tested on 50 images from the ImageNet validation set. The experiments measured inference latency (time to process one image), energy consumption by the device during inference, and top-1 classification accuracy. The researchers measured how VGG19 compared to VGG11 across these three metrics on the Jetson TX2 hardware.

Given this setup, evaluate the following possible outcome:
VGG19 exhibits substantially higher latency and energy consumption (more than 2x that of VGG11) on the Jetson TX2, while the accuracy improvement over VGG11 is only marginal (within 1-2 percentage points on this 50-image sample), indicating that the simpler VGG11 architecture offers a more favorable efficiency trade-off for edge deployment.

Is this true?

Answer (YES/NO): NO